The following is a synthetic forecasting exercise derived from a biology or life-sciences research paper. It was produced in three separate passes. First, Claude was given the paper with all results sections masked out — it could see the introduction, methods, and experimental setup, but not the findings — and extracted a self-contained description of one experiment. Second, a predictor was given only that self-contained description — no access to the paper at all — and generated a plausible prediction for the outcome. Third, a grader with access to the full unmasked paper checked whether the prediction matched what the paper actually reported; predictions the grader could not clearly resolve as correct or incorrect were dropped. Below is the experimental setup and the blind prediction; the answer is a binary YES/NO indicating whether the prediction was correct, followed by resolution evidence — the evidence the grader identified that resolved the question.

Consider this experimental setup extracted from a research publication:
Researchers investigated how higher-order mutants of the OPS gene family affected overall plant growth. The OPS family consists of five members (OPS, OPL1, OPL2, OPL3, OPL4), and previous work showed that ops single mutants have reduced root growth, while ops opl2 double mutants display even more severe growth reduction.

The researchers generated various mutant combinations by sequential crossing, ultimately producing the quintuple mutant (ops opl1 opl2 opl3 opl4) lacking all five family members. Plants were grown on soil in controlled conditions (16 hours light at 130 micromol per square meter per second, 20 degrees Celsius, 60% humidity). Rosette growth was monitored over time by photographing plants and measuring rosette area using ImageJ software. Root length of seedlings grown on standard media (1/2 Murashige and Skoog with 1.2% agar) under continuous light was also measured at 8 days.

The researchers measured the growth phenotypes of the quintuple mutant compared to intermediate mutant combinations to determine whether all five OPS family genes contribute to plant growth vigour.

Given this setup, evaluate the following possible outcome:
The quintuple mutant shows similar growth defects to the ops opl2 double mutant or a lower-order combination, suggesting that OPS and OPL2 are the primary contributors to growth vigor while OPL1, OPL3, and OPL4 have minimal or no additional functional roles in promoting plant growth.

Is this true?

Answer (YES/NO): NO